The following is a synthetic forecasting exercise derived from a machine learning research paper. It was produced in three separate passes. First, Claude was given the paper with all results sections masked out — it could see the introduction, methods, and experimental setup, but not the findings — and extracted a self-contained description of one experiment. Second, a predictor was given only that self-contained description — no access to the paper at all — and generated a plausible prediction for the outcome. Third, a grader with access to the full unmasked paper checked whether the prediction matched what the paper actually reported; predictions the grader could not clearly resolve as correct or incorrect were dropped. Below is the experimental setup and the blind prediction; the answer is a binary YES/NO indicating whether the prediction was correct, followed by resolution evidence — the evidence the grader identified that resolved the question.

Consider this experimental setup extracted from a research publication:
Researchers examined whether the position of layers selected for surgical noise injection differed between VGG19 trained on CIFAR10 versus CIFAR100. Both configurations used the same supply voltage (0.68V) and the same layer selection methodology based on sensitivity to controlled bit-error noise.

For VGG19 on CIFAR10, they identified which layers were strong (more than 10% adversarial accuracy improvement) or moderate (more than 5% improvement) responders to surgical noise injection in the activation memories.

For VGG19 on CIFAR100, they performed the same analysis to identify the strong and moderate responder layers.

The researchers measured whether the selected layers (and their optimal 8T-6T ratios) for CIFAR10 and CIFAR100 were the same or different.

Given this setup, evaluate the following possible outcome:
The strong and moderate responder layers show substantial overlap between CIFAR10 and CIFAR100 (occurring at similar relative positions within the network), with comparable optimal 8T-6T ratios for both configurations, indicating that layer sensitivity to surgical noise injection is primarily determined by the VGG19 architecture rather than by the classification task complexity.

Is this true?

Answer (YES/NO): YES